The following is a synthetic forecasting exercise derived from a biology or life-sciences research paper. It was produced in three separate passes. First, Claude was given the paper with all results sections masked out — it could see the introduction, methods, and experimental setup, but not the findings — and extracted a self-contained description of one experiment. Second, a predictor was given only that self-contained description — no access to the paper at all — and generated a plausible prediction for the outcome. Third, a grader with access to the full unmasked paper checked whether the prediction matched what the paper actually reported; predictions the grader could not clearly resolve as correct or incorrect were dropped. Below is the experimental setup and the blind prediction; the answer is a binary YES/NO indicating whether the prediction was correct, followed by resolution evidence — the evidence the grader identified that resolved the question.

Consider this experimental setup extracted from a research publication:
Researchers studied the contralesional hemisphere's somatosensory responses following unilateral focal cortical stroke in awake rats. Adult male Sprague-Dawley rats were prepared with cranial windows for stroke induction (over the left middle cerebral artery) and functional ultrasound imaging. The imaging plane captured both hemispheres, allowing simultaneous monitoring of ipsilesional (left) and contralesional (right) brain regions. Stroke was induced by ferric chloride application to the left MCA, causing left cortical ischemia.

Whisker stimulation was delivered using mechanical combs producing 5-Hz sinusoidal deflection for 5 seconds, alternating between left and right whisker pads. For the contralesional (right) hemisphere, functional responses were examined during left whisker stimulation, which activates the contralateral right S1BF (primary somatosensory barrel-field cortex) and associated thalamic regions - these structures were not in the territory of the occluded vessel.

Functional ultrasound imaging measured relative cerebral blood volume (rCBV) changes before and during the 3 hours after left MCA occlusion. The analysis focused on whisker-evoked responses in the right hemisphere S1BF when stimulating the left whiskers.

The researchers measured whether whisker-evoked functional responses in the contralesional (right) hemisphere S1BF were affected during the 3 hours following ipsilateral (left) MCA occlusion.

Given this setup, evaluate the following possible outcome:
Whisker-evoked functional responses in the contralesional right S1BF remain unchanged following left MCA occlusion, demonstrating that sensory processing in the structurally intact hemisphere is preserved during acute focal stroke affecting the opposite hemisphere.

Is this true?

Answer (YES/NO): NO